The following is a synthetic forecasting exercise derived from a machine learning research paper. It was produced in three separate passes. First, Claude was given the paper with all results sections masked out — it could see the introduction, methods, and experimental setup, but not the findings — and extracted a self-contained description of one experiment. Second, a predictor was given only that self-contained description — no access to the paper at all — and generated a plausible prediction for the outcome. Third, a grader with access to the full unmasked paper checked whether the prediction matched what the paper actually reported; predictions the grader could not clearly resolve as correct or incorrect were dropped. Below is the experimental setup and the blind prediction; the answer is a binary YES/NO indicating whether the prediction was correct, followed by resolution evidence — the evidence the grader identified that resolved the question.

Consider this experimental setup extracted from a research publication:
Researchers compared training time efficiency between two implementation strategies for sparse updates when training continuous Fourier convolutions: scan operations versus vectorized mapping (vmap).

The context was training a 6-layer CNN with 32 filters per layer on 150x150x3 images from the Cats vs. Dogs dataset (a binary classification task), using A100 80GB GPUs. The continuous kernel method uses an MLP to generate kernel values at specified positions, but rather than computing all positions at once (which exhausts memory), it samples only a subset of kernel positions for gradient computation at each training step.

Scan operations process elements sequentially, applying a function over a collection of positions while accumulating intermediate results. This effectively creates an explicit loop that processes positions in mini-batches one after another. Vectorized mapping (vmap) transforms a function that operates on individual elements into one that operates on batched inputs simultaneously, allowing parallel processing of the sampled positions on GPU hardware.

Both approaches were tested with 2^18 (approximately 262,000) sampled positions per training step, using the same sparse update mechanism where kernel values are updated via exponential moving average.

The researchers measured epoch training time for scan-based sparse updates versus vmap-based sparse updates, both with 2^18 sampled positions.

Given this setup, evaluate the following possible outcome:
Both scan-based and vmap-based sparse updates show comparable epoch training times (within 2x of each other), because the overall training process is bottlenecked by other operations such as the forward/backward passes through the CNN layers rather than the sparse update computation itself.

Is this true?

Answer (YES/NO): NO